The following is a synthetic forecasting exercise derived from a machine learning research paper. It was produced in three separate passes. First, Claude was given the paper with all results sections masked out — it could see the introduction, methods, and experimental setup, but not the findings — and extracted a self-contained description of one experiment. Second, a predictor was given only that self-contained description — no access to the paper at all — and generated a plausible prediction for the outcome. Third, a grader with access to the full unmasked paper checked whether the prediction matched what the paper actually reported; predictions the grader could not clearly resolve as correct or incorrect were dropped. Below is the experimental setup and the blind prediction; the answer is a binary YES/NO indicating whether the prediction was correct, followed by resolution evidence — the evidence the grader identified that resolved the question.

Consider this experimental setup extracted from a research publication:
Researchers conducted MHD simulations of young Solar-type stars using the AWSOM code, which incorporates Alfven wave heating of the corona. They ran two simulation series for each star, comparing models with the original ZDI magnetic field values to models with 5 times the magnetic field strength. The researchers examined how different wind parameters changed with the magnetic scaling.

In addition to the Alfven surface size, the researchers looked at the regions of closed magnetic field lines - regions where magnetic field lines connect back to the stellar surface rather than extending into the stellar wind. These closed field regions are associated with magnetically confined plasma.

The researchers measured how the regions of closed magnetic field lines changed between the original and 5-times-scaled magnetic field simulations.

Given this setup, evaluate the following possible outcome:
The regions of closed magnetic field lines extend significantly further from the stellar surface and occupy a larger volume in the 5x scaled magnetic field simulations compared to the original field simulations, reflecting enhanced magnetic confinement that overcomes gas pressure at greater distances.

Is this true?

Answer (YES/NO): YES